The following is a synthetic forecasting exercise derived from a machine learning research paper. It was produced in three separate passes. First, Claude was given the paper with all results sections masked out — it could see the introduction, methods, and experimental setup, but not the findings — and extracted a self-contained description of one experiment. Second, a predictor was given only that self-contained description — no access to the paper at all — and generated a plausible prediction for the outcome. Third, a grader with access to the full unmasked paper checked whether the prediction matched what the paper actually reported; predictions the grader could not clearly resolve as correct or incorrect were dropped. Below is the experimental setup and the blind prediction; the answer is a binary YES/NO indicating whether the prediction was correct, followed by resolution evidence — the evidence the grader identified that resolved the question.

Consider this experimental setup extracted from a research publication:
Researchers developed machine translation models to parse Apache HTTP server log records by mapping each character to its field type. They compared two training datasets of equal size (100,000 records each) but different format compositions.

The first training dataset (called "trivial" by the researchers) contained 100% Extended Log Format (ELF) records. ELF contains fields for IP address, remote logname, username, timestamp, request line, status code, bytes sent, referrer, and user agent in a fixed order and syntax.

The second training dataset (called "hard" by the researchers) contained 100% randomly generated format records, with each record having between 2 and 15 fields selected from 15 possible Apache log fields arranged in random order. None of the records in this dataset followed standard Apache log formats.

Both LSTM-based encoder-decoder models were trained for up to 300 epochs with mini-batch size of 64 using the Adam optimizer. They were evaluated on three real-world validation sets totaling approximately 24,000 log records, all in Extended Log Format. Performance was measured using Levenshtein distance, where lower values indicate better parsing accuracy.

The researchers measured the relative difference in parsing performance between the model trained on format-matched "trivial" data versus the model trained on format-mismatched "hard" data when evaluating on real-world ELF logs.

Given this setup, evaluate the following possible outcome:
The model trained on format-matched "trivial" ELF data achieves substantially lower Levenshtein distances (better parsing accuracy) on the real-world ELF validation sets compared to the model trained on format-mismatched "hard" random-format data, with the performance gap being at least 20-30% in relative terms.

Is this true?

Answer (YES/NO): YES